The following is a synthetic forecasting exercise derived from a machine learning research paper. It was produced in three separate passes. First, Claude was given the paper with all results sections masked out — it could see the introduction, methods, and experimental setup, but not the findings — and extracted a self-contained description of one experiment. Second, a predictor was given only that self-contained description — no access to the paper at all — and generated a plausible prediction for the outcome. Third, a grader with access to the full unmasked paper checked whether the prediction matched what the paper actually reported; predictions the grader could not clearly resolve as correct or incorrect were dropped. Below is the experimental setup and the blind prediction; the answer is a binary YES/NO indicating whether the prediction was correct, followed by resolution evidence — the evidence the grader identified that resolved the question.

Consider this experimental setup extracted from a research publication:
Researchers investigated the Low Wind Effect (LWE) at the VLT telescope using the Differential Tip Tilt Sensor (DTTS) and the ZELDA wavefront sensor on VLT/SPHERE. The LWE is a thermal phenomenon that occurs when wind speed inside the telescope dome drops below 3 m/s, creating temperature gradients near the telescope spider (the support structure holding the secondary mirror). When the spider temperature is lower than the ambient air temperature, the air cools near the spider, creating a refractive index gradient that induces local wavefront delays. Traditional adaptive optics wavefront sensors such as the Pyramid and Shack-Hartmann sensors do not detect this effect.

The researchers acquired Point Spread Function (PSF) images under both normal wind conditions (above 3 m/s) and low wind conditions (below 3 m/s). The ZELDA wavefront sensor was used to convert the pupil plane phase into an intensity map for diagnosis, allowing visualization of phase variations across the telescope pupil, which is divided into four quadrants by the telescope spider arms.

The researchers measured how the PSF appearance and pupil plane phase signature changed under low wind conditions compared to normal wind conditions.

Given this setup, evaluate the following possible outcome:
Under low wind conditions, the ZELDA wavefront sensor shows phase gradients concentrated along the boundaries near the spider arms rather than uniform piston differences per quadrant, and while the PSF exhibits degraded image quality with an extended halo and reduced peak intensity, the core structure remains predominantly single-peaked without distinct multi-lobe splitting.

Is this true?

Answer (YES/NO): NO